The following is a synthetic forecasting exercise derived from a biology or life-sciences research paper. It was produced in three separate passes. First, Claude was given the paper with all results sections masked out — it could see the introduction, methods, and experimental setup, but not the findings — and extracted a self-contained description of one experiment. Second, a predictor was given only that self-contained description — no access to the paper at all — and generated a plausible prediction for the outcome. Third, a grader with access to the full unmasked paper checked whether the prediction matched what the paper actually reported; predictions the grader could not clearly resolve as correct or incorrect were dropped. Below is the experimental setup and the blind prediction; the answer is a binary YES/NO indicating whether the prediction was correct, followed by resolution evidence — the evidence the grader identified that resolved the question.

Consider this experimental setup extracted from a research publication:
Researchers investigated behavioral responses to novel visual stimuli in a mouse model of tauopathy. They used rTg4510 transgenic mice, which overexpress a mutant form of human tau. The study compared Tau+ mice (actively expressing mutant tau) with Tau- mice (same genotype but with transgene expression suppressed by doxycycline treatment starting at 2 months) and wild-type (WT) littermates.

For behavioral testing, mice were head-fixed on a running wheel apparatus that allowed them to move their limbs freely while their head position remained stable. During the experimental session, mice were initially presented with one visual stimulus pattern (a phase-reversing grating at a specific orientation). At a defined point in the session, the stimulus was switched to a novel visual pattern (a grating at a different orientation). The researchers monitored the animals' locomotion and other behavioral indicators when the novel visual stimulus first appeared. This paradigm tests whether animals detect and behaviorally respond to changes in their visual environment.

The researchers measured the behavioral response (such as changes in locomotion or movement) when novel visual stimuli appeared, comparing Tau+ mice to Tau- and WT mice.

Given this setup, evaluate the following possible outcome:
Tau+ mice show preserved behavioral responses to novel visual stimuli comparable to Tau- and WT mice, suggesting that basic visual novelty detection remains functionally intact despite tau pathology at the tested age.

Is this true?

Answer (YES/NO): NO